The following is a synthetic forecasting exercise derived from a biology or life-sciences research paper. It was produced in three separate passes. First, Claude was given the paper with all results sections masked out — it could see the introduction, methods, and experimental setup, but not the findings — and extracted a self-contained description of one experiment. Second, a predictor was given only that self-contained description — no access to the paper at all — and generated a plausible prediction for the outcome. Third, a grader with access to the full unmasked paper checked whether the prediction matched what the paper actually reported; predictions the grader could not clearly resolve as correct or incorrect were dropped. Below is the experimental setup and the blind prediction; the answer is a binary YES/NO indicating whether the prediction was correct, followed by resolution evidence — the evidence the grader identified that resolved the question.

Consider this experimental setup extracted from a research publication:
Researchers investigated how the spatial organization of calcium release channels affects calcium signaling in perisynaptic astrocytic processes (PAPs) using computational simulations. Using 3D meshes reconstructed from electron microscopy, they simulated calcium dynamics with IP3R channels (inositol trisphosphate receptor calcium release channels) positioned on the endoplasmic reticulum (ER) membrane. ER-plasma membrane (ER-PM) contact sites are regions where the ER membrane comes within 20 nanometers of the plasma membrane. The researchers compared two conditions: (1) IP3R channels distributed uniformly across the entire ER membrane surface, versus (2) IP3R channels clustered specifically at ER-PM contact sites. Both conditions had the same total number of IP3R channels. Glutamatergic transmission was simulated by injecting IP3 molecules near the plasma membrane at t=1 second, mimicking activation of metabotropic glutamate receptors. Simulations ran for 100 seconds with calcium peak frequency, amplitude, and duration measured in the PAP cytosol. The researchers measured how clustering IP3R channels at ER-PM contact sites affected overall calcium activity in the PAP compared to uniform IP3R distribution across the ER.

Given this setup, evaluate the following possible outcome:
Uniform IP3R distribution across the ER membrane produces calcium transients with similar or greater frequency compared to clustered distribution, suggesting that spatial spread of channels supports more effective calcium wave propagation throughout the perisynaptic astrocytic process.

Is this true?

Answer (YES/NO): YES